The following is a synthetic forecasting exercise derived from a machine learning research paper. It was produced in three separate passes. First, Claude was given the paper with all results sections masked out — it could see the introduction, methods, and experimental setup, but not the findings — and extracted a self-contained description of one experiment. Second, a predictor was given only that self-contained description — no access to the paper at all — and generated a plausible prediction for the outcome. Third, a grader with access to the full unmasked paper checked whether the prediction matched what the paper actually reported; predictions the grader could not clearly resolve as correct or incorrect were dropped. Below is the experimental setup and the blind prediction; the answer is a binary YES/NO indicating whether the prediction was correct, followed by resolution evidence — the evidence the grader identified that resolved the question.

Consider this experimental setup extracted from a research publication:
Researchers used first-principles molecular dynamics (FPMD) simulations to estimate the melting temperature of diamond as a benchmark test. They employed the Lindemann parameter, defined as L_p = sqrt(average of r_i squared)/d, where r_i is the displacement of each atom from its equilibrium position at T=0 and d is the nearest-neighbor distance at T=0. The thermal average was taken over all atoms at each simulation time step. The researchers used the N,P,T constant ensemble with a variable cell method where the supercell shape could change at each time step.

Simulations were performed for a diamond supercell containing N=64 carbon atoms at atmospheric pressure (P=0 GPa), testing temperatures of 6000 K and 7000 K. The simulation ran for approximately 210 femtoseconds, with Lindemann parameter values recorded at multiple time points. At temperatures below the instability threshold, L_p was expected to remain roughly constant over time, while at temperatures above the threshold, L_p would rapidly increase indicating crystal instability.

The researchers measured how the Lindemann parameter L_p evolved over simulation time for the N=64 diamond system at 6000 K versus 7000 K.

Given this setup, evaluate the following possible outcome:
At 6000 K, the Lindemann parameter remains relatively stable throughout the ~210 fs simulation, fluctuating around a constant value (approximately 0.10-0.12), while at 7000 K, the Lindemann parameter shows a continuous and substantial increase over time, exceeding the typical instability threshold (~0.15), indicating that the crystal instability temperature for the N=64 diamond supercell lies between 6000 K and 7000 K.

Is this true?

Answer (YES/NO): NO